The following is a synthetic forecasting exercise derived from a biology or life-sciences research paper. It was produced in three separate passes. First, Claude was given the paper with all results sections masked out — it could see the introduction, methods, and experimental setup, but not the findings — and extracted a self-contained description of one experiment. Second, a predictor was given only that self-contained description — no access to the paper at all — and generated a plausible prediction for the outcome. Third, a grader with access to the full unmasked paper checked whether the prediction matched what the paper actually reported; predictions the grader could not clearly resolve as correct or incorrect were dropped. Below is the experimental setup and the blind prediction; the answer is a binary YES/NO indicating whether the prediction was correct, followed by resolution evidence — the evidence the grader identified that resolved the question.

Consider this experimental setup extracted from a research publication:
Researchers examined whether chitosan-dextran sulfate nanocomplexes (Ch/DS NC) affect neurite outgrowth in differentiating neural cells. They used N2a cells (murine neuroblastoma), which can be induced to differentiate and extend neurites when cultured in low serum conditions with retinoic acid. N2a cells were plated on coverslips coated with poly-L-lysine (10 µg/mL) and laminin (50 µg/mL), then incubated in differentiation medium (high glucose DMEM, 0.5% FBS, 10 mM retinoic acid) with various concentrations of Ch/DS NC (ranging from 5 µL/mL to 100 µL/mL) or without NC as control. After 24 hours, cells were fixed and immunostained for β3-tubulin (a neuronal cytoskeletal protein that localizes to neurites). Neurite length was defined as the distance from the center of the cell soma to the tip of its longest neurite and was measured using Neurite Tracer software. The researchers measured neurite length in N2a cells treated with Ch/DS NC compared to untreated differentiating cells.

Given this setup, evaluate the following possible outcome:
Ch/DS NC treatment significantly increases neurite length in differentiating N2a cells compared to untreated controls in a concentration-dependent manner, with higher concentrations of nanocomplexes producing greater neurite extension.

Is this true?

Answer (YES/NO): NO